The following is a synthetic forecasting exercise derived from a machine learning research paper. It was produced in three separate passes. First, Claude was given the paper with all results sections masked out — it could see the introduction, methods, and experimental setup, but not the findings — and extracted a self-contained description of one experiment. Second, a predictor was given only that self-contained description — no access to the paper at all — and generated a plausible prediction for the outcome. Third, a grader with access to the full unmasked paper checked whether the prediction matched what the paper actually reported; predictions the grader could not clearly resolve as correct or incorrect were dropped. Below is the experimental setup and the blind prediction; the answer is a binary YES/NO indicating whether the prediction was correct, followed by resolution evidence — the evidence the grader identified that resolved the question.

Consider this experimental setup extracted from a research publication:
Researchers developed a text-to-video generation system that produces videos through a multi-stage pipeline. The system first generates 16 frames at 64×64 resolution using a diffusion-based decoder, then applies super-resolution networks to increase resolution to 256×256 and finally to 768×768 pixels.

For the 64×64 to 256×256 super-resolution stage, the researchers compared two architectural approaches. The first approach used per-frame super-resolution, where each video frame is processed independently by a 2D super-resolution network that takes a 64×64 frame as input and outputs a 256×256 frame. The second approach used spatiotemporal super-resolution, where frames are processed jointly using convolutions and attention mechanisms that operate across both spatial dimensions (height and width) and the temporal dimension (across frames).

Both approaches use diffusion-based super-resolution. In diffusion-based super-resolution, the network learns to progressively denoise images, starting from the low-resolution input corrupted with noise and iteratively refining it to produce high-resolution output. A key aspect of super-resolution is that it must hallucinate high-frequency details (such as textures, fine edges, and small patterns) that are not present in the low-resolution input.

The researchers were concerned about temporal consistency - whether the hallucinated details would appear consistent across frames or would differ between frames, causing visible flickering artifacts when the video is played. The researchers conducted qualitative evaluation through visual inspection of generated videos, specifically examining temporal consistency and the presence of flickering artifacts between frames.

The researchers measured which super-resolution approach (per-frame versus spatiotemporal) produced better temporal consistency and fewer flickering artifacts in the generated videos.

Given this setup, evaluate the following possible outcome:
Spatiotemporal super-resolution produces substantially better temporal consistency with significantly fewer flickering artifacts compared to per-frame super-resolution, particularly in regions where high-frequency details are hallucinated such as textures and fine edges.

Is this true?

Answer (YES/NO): YES